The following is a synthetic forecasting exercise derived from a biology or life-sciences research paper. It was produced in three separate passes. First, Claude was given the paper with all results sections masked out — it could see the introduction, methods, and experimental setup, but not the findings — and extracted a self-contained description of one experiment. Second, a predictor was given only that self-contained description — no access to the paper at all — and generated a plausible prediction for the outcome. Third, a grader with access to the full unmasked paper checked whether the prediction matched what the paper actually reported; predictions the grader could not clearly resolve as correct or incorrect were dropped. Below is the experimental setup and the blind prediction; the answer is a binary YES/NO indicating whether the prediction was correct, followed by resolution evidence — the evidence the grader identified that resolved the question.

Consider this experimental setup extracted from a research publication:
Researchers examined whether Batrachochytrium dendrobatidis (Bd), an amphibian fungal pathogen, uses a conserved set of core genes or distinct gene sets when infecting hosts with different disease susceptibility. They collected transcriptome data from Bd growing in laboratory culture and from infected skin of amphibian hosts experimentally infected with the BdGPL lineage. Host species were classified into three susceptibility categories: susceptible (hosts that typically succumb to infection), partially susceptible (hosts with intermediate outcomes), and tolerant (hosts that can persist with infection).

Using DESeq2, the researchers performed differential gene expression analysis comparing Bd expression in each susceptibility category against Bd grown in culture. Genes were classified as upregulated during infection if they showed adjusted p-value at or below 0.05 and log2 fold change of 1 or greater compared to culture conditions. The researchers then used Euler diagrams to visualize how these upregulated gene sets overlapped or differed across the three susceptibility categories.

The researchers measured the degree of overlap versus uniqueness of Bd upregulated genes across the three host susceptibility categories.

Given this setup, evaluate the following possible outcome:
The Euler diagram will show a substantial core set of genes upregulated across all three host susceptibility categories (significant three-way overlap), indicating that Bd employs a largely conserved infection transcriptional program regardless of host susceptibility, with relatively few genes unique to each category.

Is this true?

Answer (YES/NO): NO